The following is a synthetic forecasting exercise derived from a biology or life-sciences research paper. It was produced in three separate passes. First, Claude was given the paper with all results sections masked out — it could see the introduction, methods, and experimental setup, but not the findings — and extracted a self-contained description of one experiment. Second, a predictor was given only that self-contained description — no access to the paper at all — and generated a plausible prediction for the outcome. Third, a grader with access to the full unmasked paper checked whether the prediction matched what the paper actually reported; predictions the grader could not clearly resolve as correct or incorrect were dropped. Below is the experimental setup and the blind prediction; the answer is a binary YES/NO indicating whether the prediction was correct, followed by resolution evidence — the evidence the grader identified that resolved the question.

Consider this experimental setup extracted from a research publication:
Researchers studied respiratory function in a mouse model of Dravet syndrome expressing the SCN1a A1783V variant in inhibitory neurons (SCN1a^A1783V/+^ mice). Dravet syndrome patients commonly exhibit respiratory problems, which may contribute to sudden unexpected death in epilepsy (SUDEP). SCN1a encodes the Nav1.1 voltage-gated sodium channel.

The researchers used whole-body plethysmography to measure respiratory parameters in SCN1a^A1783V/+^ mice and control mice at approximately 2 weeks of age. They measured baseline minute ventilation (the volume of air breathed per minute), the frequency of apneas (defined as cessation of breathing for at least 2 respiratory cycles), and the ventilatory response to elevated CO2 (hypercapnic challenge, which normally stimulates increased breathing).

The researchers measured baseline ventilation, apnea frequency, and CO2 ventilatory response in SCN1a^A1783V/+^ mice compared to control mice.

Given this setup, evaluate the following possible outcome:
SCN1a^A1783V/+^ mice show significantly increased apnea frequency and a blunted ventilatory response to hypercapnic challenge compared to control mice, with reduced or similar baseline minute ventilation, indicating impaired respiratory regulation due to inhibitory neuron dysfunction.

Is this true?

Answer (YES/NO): NO